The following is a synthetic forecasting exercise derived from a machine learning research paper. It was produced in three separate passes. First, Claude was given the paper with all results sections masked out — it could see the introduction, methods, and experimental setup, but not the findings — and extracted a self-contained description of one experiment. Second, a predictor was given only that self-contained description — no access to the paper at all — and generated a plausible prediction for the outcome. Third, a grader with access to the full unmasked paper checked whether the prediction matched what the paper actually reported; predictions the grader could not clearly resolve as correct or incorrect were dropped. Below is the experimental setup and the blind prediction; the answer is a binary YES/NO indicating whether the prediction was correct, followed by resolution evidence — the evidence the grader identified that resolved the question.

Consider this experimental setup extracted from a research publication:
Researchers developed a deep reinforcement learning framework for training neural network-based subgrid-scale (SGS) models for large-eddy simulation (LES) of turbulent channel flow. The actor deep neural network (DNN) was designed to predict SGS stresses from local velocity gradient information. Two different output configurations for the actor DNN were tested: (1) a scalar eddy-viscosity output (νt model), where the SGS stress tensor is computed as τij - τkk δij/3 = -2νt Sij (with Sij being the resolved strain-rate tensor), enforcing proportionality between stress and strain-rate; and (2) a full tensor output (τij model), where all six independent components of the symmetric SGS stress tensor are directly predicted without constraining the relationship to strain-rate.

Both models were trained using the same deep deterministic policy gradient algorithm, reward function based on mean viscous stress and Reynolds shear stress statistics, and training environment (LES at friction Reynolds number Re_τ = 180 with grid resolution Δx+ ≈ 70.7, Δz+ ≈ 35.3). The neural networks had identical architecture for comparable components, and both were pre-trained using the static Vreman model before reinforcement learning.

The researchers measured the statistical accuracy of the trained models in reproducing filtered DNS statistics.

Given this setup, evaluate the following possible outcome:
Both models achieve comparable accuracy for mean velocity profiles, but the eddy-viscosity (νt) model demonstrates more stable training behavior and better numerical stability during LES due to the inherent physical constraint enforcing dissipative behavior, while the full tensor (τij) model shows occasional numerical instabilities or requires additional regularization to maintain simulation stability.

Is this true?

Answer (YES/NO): NO